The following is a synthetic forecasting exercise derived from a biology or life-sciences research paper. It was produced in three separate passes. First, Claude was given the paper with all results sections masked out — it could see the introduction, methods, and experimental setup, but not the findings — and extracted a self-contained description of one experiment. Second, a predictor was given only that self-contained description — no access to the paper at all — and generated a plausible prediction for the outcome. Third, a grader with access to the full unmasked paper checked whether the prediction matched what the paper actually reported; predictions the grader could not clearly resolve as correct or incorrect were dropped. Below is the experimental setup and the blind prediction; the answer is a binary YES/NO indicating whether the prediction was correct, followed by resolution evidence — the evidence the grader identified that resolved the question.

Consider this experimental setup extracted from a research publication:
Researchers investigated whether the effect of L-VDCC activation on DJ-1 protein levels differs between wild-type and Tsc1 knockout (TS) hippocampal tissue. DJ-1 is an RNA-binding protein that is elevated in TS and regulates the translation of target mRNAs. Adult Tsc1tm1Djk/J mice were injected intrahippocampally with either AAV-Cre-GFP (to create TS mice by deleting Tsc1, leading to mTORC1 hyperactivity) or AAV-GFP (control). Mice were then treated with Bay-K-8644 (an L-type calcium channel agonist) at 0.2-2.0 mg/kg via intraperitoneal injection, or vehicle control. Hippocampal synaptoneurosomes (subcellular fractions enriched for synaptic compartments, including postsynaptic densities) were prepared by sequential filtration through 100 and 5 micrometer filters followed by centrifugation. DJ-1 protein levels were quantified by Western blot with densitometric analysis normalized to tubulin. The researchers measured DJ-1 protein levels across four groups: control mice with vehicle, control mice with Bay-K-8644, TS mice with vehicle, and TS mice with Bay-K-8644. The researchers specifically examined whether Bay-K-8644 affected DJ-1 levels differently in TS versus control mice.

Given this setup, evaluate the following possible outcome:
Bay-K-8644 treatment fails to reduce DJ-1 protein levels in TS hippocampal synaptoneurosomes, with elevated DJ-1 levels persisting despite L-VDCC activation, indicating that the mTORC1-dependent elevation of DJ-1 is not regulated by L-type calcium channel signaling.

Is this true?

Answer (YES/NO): NO